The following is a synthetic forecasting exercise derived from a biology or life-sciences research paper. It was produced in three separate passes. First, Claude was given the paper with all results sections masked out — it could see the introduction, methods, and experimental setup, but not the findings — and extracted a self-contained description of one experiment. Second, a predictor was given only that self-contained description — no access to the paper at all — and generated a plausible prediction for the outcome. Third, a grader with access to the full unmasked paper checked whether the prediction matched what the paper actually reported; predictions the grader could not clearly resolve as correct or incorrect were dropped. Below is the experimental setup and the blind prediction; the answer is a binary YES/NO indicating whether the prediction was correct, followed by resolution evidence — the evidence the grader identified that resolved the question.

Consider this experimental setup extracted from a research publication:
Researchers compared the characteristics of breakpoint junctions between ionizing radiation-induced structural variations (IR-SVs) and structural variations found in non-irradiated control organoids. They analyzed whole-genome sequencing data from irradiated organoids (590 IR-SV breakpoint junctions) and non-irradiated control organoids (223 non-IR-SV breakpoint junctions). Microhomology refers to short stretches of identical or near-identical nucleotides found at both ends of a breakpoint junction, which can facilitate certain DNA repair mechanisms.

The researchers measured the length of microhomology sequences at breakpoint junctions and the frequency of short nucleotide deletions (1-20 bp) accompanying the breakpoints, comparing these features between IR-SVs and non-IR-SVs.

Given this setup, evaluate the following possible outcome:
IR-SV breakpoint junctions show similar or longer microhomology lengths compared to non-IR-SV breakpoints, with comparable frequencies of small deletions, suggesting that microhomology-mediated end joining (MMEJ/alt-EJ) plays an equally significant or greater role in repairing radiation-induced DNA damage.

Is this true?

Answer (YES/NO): NO